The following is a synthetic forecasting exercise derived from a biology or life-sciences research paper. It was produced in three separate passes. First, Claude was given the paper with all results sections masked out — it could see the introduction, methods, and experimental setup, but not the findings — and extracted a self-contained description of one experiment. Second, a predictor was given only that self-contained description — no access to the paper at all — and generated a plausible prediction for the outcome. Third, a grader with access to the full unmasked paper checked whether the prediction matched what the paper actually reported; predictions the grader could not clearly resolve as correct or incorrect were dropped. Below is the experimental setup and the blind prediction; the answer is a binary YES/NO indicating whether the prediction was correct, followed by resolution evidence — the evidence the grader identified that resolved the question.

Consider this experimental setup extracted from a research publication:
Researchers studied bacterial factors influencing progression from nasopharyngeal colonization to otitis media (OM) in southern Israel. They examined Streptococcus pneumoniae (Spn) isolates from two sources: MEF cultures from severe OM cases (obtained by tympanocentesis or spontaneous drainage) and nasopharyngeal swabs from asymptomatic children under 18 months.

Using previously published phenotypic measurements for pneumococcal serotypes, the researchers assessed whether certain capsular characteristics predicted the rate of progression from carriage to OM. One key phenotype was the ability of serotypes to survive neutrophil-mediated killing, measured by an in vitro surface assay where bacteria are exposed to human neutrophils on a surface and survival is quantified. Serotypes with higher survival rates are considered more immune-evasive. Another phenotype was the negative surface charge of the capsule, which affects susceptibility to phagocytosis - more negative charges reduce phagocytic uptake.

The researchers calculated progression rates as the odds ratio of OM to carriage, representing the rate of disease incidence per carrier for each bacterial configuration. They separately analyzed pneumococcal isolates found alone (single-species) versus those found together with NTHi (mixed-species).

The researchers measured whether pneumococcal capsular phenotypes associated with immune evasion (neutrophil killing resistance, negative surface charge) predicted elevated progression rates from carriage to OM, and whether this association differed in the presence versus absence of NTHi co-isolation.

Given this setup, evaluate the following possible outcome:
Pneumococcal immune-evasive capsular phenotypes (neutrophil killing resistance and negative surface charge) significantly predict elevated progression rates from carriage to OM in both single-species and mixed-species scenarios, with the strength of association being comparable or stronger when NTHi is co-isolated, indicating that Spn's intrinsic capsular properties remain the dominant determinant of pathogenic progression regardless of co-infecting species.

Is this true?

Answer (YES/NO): NO